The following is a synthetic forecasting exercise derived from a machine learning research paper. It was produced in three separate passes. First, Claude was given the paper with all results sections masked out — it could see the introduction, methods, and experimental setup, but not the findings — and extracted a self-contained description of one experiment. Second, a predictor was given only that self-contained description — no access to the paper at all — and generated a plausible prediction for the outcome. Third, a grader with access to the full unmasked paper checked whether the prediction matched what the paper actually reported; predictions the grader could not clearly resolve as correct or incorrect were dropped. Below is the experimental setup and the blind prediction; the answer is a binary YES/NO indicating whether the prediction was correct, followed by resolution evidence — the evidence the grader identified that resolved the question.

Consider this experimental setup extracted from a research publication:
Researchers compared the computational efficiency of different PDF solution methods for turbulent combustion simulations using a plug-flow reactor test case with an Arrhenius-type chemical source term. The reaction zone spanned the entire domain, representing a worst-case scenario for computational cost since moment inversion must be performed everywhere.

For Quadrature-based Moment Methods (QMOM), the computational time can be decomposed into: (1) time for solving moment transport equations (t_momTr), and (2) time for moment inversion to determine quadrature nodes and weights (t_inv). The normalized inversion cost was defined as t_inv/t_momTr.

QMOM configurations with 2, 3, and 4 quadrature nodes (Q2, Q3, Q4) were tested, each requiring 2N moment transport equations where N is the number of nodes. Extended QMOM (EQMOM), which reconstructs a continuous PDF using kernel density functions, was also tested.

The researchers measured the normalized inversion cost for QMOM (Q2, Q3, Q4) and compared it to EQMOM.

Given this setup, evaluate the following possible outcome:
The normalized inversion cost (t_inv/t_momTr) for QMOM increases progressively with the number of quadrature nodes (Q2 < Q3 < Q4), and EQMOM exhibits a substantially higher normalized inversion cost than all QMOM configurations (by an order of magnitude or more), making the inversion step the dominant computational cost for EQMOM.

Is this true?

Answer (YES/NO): NO